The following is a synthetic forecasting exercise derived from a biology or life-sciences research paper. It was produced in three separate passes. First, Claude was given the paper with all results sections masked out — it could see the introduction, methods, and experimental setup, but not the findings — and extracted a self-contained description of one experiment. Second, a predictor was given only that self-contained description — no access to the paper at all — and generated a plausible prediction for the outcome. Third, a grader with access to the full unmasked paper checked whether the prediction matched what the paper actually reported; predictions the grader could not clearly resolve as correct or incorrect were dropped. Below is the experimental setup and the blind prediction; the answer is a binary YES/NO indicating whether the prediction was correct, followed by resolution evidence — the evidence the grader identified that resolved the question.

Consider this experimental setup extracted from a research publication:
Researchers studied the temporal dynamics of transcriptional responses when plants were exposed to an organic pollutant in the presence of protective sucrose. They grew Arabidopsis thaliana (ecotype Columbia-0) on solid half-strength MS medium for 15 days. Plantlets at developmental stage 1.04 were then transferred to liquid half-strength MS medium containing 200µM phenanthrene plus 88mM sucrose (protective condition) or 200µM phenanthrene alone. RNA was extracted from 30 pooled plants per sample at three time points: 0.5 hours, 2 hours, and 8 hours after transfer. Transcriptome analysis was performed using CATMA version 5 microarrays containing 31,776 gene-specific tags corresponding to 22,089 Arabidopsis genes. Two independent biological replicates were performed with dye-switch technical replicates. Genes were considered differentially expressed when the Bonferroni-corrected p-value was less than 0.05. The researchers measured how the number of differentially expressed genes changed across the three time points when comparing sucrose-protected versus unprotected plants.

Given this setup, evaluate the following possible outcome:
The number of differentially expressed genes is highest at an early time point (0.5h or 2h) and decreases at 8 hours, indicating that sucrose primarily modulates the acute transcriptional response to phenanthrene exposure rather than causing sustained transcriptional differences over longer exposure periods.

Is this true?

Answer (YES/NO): NO